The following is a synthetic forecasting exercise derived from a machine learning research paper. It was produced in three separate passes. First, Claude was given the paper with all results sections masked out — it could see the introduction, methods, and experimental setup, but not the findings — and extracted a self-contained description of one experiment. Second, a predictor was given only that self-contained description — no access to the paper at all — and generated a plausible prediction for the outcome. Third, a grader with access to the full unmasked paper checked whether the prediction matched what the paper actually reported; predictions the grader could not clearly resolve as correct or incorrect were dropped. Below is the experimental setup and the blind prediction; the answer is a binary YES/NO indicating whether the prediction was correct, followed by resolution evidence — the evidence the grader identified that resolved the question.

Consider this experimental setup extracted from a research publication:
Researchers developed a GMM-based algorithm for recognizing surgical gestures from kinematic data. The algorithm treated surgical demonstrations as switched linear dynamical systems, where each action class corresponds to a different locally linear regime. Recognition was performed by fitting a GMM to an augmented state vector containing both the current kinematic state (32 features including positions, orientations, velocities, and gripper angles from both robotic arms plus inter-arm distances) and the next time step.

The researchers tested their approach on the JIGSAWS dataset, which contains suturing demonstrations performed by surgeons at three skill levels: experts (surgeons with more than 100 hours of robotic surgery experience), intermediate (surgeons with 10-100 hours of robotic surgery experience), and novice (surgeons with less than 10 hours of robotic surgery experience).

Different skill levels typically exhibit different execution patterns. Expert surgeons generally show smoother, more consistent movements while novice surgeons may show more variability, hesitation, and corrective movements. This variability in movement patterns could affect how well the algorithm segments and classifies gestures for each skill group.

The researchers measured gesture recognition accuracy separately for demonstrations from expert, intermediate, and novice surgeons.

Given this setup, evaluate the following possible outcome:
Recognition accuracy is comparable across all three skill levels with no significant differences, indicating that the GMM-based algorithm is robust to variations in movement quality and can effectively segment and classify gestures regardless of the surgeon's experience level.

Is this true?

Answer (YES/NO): NO